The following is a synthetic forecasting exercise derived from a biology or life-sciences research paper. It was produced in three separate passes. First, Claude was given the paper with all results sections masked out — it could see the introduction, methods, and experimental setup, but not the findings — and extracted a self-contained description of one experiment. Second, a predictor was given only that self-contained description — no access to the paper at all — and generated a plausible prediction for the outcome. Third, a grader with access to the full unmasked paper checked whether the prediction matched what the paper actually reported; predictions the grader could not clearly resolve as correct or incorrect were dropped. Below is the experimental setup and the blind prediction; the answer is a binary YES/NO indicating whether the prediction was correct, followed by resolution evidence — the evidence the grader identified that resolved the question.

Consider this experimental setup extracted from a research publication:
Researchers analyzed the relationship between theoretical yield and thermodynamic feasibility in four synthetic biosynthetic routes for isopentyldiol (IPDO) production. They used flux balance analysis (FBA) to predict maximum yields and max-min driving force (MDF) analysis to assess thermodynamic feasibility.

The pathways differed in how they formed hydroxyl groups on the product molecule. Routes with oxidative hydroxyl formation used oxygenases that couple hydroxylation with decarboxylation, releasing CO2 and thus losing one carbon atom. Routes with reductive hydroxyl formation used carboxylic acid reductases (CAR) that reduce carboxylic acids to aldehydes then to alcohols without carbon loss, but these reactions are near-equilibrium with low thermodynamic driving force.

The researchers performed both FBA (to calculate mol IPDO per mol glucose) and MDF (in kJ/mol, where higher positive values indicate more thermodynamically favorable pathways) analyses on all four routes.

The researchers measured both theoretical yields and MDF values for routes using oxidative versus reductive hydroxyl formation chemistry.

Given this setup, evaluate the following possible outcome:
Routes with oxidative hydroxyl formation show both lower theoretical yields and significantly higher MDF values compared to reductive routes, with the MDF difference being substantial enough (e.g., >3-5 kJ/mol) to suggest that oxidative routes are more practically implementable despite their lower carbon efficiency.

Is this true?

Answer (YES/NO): NO